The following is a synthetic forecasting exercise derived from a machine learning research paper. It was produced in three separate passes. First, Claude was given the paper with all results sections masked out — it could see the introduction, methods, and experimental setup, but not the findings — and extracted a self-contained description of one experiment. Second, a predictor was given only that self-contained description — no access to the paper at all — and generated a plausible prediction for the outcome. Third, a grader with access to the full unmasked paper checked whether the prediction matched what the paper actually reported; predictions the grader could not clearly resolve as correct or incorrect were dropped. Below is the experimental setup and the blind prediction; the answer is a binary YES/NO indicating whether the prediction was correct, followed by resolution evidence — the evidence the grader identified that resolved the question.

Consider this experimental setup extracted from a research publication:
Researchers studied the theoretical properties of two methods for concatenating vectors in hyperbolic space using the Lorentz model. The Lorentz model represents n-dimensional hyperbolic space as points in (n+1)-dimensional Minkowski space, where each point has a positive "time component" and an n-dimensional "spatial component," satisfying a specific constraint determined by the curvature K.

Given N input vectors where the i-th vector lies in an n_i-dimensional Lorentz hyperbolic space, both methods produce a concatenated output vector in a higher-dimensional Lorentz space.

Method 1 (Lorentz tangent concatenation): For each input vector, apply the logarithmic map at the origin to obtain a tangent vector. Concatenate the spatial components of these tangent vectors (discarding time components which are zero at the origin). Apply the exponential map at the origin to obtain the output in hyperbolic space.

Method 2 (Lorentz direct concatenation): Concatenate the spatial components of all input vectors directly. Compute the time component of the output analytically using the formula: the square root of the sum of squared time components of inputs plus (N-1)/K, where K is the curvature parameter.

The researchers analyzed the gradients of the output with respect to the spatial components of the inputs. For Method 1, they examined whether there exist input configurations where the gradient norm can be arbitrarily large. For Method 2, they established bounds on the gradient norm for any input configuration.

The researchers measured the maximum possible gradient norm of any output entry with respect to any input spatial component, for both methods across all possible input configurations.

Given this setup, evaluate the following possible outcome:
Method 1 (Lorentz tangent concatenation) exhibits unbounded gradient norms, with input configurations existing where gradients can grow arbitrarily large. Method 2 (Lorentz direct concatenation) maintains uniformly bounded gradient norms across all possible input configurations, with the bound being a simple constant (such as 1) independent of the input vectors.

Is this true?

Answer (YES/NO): YES